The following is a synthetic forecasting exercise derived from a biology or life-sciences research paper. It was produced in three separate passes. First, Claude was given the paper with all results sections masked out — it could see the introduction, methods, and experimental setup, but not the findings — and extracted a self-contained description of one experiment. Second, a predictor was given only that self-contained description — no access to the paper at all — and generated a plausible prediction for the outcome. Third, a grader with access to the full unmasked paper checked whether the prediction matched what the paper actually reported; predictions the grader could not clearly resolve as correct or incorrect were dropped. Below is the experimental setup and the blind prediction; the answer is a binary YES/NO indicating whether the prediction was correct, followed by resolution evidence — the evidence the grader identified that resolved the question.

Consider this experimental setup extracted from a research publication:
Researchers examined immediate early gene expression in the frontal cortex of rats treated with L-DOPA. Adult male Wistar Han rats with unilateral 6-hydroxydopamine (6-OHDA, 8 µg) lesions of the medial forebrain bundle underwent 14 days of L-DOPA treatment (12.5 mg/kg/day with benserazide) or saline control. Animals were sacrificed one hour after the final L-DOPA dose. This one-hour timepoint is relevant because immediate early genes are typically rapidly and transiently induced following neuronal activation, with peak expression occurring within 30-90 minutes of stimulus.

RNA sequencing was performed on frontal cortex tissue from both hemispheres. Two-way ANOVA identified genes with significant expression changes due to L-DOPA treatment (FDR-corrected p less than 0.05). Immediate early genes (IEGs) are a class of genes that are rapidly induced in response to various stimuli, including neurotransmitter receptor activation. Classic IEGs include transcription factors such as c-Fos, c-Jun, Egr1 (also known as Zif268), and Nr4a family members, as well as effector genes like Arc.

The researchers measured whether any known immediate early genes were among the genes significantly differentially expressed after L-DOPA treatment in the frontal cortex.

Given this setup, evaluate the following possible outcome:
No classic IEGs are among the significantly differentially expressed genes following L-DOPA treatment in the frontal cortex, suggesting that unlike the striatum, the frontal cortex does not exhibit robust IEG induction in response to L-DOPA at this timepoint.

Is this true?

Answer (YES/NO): NO